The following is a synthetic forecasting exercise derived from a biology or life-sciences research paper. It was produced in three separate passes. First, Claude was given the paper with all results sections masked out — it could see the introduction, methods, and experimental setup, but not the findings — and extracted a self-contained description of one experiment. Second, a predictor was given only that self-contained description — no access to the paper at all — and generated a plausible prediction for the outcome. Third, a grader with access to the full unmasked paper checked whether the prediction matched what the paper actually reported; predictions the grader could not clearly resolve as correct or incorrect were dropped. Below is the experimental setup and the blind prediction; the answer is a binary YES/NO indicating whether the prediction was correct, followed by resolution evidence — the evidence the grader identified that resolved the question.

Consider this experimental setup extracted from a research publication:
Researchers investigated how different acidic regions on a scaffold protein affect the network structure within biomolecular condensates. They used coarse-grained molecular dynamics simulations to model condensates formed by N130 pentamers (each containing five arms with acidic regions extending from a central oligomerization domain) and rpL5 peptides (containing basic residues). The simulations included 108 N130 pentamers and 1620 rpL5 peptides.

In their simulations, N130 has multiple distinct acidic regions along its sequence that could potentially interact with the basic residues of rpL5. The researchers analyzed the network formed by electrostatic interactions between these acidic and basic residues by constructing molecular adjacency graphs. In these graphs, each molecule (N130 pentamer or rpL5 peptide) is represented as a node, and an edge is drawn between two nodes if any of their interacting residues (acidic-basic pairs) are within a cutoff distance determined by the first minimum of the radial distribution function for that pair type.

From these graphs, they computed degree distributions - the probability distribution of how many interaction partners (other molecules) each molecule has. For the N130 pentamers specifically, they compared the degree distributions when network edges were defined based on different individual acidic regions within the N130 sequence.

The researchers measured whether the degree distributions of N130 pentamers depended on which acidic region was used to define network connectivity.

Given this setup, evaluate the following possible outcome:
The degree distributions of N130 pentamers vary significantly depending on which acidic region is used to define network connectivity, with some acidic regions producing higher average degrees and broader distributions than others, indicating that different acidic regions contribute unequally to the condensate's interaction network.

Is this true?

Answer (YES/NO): YES